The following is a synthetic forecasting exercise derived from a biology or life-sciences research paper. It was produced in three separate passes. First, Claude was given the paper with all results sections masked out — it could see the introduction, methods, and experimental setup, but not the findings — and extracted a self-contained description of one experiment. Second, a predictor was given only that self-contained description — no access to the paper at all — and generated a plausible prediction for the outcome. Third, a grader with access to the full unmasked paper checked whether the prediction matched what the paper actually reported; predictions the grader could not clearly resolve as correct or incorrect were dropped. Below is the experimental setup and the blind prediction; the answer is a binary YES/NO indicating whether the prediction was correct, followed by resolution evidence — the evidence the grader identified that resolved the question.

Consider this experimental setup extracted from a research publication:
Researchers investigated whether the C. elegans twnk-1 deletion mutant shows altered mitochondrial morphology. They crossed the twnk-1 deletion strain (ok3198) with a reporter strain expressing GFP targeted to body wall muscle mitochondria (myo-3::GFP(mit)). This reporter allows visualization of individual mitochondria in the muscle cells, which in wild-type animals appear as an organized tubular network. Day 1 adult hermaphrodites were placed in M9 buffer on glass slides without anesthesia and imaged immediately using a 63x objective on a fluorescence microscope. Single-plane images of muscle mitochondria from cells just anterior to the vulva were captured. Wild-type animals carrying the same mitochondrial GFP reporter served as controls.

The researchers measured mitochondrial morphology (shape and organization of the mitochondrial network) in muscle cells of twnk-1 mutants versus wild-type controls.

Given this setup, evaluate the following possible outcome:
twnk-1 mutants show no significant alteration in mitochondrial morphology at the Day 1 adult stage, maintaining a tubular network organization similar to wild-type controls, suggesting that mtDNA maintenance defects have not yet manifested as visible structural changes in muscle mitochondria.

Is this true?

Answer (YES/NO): NO